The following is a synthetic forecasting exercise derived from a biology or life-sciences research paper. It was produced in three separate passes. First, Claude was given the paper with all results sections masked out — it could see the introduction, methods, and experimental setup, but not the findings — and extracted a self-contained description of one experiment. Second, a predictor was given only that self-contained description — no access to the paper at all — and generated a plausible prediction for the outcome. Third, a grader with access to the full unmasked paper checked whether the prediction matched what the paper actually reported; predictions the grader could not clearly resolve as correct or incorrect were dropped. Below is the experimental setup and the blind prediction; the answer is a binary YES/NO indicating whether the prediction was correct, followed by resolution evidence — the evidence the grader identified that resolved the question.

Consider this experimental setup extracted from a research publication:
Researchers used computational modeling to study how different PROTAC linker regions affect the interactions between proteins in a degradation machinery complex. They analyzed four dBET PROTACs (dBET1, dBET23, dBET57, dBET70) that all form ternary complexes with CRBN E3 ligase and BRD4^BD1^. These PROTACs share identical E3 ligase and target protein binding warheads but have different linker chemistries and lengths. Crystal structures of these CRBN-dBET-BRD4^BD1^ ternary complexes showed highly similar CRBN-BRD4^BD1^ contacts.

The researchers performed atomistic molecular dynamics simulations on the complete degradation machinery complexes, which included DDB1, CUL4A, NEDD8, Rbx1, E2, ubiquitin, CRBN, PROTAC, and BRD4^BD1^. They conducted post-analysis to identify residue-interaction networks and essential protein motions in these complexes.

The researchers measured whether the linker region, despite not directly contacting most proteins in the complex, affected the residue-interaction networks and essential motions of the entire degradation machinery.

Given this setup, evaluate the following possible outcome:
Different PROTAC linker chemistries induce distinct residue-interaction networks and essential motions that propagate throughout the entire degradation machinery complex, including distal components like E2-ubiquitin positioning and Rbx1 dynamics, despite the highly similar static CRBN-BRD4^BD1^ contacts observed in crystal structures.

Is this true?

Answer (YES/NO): YES